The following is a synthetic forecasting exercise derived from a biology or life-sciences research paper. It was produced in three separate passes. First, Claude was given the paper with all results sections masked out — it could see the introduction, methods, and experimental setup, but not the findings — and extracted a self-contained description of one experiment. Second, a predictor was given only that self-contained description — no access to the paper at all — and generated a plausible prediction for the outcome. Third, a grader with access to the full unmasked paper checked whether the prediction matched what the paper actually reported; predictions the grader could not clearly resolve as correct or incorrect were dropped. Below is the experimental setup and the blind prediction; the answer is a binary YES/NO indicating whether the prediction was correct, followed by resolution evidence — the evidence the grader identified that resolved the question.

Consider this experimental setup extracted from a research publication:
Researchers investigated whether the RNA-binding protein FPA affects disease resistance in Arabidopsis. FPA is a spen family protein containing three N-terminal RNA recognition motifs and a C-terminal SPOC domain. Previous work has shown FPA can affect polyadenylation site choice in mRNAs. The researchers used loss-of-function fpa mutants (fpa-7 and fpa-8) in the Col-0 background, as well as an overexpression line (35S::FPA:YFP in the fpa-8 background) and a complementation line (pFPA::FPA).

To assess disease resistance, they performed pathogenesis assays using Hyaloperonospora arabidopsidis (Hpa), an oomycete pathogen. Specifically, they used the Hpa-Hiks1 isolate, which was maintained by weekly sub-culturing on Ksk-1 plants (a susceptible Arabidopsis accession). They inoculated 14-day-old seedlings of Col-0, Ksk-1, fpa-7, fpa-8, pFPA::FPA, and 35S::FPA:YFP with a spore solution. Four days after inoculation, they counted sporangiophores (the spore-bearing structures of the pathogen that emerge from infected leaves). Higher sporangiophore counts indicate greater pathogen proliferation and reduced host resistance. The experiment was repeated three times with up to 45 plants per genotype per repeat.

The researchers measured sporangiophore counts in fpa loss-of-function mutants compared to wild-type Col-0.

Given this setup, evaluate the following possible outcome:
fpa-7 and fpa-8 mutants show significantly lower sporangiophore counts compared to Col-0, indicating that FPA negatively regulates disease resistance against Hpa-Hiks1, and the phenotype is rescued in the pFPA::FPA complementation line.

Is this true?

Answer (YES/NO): NO